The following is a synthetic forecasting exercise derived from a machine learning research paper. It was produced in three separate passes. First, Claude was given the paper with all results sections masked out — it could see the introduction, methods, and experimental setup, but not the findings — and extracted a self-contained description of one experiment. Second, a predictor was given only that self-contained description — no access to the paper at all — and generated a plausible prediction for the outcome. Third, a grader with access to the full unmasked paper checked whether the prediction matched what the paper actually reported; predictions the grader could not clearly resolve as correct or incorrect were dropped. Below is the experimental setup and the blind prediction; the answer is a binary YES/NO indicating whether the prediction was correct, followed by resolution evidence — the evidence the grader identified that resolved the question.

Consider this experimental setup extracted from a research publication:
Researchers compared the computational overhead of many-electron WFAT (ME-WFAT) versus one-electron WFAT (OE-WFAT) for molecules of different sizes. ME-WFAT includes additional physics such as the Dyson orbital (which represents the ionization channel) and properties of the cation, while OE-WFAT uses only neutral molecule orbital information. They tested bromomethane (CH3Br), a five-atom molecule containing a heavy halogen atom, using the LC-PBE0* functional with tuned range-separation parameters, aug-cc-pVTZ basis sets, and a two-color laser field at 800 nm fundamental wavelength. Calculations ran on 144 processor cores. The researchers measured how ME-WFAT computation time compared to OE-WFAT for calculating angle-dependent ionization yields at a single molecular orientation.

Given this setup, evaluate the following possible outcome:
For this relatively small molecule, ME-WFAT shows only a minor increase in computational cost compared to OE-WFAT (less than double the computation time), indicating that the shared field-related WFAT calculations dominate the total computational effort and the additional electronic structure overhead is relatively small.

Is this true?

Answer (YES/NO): NO